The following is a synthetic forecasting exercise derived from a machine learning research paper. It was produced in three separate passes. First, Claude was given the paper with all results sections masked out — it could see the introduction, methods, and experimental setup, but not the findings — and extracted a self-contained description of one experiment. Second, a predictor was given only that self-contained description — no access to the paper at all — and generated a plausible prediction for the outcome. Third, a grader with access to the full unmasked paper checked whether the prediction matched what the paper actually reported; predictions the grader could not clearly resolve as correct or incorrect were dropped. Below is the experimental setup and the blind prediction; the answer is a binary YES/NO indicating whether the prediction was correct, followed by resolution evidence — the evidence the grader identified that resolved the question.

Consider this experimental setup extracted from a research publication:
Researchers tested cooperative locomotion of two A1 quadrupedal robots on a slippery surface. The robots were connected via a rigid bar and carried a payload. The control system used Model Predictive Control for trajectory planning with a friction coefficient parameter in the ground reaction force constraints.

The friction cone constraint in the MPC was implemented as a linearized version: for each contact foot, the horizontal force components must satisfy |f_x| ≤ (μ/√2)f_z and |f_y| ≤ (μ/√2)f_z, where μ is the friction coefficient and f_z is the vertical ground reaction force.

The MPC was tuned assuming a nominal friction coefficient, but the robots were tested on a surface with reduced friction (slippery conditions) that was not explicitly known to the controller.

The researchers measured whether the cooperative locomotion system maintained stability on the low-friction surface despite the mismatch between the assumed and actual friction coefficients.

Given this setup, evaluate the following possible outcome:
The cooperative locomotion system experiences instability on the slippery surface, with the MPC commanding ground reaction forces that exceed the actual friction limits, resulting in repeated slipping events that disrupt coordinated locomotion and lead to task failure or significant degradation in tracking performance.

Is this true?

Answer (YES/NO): NO